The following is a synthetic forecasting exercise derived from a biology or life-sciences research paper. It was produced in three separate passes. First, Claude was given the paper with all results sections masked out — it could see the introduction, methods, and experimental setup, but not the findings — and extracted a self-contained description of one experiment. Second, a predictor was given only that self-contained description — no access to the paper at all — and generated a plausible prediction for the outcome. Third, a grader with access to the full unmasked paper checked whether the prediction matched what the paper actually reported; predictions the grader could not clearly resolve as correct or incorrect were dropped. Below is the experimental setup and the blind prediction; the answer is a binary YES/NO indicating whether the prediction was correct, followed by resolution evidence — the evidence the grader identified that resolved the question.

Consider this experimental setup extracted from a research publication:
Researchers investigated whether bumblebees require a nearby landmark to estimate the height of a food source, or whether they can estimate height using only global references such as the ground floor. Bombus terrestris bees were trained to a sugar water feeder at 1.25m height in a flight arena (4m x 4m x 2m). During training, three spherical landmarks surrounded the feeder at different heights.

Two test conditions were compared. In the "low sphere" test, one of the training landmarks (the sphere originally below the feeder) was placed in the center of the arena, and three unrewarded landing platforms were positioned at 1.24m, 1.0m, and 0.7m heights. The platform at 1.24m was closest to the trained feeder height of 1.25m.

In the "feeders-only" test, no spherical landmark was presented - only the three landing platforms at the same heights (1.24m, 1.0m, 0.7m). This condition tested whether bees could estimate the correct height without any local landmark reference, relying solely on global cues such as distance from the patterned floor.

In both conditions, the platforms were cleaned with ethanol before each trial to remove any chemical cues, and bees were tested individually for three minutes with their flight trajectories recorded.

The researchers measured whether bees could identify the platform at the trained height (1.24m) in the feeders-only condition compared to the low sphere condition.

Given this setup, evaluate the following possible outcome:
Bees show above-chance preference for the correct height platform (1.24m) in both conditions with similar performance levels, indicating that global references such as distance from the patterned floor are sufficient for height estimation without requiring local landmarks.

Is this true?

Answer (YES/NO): YES